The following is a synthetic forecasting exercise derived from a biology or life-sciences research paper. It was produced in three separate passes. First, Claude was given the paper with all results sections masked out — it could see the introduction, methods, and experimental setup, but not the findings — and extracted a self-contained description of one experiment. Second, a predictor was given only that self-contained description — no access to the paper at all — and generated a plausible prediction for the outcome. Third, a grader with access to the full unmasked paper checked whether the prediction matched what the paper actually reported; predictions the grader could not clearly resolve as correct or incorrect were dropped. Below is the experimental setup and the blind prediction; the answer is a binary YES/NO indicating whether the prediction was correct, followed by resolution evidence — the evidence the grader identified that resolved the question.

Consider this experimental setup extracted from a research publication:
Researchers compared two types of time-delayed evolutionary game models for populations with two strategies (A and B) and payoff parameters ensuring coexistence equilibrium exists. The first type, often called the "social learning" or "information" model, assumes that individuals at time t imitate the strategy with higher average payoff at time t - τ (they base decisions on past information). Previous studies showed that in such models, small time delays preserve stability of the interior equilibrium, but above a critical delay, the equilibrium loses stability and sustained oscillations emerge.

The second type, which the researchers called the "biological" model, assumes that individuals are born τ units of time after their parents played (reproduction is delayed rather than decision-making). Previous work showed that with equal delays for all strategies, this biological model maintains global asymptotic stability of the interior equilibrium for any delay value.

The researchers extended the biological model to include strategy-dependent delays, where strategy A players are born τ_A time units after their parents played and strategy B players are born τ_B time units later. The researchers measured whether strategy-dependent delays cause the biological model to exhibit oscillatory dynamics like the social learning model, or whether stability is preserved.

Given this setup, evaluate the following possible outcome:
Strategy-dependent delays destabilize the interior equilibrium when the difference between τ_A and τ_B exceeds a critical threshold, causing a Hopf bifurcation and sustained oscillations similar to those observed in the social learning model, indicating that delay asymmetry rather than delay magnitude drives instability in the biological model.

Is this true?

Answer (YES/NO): NO